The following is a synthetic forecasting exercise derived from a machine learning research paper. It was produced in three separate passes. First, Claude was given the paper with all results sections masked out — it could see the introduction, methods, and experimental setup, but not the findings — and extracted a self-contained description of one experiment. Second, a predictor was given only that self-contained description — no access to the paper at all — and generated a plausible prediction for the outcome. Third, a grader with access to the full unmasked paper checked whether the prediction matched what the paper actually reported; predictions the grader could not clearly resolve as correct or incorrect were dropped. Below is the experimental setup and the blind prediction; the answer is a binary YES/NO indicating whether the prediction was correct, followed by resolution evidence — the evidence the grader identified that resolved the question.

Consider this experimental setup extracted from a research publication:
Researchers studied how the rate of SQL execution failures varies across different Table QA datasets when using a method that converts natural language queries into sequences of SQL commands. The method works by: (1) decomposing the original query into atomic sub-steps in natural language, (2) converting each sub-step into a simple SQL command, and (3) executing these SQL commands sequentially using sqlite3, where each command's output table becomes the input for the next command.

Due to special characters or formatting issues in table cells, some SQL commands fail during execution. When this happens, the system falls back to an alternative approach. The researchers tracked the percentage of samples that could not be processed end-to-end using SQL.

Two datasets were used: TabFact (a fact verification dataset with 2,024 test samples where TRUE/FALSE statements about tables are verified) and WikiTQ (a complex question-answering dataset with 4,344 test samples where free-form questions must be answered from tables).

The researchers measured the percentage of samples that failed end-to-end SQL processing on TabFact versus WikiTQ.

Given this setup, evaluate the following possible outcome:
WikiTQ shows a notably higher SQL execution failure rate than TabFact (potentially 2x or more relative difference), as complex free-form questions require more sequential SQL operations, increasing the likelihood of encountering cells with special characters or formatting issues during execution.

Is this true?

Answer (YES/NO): YES